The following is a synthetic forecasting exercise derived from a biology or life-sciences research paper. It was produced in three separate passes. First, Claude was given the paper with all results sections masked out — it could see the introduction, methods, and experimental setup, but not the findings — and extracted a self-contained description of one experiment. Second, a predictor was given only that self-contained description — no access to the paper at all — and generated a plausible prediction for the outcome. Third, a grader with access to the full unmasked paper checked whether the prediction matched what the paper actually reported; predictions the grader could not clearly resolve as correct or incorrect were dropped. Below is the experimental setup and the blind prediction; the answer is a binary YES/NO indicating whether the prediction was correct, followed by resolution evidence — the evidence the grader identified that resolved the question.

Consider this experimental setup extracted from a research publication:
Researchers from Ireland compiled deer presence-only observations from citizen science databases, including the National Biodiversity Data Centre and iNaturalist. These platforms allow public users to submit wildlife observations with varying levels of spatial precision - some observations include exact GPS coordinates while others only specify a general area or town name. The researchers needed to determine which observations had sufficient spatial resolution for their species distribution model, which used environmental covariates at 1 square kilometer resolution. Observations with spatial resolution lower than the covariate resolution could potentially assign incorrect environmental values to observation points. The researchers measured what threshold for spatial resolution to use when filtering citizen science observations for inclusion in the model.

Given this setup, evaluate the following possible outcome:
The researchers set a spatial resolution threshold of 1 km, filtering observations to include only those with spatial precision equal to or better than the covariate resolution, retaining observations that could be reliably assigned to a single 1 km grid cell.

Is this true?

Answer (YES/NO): YES